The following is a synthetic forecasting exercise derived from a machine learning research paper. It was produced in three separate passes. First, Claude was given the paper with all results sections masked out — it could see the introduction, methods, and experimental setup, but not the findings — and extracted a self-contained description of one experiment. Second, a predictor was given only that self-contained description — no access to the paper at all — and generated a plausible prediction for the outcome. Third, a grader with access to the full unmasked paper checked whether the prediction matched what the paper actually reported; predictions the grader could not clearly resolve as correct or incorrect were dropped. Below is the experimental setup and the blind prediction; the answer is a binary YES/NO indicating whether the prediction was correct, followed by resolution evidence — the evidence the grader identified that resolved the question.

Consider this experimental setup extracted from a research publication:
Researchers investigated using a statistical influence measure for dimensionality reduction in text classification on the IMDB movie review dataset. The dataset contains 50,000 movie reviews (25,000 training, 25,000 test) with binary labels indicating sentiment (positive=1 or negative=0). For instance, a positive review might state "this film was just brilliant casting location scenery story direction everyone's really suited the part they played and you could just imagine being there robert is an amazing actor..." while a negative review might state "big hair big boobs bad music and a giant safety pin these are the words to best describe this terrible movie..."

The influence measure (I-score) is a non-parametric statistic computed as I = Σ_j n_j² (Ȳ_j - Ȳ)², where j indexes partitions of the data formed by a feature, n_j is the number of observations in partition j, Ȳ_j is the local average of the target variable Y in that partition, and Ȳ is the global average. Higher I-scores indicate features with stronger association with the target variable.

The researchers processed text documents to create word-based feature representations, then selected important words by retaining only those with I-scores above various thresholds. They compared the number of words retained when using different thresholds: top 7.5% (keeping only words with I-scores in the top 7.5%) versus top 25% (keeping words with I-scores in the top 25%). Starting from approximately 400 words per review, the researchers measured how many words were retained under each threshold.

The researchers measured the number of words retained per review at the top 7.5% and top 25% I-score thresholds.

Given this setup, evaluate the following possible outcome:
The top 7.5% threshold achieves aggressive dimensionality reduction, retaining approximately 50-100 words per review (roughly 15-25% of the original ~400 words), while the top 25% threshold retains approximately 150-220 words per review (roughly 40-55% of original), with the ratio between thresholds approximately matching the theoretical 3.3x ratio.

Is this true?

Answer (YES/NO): NO